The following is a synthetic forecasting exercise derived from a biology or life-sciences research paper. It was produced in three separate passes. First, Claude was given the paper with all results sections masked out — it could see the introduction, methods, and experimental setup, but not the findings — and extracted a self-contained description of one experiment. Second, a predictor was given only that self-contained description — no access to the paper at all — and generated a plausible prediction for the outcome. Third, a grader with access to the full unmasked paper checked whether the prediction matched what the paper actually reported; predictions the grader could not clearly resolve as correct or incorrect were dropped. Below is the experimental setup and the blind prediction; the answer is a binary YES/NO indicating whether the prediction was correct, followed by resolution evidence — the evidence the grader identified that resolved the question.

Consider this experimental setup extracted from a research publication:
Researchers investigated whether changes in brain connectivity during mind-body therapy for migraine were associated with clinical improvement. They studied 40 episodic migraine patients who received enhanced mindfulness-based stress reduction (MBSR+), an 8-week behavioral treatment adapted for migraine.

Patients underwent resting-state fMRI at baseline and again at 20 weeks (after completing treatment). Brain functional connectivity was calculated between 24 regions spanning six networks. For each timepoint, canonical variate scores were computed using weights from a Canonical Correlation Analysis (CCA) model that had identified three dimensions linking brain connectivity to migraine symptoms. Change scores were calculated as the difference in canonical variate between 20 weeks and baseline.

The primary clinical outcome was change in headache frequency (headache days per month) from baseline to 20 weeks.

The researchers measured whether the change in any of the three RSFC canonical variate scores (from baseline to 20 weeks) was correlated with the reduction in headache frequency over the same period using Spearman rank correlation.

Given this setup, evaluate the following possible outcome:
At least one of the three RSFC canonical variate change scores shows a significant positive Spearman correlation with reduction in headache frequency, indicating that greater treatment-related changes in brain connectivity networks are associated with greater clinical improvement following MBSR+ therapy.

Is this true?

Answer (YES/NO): NO